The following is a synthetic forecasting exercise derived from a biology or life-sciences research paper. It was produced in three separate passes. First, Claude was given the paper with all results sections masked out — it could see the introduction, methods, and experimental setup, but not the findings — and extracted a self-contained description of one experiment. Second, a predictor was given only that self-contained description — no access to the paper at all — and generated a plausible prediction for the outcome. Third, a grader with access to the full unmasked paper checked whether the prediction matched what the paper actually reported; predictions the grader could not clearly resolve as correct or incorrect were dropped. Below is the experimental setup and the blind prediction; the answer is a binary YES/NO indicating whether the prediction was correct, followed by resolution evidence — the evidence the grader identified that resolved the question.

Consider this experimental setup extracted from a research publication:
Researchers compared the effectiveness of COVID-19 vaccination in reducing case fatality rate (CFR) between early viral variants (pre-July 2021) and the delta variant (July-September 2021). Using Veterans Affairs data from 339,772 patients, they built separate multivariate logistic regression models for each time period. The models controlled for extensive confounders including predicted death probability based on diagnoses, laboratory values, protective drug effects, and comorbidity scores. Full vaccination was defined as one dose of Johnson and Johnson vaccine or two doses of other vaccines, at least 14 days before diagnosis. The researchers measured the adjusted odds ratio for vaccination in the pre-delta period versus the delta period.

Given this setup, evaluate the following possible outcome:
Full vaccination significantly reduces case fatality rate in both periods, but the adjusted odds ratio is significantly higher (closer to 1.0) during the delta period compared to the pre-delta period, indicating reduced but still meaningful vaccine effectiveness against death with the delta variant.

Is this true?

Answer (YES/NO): NO